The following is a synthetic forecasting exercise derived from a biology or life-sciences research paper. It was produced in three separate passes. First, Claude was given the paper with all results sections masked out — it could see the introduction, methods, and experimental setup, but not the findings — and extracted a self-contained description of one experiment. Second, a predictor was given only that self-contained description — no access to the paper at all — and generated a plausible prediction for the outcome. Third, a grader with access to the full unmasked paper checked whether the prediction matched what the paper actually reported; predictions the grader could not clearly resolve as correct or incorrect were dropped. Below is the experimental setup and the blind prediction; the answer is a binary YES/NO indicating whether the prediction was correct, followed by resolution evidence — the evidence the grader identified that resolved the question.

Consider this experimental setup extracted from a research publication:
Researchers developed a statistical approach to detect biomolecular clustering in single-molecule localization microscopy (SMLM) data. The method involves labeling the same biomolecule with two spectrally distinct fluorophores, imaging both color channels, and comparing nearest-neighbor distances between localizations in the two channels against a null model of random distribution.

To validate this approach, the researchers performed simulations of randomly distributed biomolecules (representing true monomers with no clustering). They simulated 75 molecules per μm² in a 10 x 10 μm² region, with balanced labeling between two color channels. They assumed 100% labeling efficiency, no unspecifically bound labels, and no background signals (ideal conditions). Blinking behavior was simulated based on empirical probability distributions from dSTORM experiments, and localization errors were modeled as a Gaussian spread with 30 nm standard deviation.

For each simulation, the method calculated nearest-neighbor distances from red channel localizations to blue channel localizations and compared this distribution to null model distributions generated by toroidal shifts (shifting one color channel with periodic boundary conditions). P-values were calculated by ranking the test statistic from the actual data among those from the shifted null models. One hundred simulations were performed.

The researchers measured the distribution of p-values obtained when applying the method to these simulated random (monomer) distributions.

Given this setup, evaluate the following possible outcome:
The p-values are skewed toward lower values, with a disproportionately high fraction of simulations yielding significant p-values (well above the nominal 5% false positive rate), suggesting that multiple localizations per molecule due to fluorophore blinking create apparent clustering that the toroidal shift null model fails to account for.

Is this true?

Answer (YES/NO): NO